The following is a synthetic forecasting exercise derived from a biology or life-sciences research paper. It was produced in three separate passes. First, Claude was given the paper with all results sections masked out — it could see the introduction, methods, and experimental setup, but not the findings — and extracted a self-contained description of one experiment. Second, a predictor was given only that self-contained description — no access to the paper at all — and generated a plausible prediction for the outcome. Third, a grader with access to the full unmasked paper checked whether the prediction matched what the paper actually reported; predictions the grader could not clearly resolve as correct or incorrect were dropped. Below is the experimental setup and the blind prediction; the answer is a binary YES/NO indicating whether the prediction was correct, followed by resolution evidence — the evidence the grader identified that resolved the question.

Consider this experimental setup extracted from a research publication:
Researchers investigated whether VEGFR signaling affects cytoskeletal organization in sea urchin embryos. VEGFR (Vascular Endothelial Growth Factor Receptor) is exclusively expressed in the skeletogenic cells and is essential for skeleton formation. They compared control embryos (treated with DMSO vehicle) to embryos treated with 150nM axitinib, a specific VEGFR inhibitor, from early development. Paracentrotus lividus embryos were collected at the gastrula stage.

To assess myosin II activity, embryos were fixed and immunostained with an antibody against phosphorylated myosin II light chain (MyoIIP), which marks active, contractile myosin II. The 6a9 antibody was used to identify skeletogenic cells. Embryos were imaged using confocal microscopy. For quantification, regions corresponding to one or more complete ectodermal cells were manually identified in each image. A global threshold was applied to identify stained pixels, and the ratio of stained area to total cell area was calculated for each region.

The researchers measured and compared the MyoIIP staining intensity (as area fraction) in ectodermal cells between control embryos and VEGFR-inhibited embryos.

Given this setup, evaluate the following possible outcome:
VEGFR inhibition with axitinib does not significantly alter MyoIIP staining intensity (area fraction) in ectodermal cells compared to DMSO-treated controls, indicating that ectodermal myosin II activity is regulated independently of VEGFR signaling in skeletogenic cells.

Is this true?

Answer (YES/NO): YES